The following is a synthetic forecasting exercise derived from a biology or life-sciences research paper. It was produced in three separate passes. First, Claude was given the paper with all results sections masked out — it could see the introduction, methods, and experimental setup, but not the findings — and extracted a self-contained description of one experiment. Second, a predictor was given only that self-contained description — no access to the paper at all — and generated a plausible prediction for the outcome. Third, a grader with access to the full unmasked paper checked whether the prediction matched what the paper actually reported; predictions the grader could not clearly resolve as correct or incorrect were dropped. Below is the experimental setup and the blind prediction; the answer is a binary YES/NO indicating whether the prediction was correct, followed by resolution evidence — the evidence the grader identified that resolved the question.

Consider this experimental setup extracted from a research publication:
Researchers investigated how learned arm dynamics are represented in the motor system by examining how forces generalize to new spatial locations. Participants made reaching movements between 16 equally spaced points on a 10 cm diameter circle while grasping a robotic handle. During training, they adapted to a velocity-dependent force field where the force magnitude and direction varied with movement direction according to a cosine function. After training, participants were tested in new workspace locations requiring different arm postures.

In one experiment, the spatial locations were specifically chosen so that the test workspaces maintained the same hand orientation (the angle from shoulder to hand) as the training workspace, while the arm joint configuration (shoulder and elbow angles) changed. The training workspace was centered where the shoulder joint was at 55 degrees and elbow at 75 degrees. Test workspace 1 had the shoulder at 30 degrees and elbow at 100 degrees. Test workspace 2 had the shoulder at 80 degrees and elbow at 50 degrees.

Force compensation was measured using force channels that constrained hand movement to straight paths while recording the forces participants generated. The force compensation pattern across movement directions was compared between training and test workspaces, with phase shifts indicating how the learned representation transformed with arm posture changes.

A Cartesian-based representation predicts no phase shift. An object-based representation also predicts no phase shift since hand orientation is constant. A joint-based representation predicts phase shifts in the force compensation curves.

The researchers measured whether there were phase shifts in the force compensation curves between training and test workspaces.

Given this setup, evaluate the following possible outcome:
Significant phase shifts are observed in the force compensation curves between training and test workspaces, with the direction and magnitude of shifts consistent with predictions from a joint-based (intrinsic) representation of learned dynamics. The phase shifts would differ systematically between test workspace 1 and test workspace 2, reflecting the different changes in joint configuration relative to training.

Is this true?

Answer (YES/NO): NO